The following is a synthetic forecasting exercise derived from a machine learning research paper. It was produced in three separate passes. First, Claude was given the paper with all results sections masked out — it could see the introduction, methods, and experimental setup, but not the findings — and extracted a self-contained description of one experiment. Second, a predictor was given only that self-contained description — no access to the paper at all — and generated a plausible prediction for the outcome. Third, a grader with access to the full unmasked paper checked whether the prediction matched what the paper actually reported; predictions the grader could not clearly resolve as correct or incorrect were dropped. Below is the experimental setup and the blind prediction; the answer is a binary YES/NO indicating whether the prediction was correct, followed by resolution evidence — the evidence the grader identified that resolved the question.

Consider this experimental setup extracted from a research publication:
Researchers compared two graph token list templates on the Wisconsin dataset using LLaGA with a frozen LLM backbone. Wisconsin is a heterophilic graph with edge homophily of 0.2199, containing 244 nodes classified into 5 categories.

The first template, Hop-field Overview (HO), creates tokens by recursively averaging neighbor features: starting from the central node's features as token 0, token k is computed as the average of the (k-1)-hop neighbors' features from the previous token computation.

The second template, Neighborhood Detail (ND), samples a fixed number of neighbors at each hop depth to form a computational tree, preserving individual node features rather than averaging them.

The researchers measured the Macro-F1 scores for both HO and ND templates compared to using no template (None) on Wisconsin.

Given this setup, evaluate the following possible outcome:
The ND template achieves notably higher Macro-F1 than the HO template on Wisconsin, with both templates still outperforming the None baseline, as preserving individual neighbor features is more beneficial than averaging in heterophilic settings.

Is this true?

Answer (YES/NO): NO